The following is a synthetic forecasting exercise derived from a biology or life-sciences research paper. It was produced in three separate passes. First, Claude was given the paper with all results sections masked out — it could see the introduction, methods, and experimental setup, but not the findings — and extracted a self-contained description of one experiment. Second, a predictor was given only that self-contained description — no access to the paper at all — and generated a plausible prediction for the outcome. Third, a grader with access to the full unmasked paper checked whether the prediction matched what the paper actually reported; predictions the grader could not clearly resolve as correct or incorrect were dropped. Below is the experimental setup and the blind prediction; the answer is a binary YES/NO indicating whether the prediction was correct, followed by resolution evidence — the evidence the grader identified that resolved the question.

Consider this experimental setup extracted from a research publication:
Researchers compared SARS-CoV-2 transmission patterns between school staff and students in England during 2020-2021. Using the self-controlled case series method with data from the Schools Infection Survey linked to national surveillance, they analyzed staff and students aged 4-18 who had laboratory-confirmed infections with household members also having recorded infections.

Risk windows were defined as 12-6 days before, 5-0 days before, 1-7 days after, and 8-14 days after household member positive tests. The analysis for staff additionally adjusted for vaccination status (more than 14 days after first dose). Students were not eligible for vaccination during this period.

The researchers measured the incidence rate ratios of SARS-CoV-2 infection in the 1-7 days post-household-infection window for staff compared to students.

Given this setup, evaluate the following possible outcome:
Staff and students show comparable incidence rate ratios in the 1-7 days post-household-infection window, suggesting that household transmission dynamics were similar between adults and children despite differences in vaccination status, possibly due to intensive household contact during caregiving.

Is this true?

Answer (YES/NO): NO